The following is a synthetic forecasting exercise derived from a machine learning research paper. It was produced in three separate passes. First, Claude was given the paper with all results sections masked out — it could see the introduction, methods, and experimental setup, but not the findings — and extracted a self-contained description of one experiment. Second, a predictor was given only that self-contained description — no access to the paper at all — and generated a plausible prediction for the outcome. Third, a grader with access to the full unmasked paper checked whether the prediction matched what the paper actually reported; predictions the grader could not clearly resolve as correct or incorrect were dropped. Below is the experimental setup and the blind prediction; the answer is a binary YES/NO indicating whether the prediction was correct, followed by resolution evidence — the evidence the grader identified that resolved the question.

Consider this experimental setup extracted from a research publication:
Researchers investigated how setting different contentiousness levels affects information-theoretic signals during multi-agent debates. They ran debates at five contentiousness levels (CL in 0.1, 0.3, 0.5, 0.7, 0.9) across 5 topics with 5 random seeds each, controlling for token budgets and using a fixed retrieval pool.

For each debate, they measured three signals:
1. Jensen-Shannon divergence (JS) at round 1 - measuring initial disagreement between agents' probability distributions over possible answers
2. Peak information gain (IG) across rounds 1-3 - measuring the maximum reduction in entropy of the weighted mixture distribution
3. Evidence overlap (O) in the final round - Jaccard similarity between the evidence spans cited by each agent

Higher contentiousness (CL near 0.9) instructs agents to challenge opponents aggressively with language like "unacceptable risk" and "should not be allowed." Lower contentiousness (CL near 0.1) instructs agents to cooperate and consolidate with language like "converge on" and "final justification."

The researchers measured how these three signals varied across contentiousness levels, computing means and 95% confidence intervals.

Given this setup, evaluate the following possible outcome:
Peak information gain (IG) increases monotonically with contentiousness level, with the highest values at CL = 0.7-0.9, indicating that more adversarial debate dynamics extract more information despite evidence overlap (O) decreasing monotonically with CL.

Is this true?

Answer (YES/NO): NO